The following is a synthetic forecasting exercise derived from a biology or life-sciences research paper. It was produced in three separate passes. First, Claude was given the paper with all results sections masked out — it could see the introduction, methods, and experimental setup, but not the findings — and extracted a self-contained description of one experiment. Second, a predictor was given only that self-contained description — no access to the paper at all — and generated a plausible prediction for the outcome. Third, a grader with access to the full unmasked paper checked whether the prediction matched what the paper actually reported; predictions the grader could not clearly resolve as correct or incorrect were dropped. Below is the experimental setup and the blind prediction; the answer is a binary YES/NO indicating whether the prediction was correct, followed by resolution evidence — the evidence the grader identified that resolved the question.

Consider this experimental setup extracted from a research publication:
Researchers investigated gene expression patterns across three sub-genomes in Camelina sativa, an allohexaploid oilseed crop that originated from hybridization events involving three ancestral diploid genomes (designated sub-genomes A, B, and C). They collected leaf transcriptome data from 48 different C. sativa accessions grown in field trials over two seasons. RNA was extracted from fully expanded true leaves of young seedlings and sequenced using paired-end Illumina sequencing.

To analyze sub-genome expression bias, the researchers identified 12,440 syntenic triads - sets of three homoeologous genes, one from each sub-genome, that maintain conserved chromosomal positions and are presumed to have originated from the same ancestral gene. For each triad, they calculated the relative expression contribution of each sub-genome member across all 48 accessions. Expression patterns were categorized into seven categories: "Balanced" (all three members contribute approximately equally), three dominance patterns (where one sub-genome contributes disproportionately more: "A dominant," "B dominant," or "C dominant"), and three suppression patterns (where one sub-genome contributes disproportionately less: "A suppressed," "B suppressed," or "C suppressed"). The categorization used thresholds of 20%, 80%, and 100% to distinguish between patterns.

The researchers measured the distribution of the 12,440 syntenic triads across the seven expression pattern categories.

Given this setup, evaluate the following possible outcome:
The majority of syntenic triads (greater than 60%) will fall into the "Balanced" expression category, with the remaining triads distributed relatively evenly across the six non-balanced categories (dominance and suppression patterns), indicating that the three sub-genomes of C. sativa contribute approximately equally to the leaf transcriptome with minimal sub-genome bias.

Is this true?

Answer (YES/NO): NO